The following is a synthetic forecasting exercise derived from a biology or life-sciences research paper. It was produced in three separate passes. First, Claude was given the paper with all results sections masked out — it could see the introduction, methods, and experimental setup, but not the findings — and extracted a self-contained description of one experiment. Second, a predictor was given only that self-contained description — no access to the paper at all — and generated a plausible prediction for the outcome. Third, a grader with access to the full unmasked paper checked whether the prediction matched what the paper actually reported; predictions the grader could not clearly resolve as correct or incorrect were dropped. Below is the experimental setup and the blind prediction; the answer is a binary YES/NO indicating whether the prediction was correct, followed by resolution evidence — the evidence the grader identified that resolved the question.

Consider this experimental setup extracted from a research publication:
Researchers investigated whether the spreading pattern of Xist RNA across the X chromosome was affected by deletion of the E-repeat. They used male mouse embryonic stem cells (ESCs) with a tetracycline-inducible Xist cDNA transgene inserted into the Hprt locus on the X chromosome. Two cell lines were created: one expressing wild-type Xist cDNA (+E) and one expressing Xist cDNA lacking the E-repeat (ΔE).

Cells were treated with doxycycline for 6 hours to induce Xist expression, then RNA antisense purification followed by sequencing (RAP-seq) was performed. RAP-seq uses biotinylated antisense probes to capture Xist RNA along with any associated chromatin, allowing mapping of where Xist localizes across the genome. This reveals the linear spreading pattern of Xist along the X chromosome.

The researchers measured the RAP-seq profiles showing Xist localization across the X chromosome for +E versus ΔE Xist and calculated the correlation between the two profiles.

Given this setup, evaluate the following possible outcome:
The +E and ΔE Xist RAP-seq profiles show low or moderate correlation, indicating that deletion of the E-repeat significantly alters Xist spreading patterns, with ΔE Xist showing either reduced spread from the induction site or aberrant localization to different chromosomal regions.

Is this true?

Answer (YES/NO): NO